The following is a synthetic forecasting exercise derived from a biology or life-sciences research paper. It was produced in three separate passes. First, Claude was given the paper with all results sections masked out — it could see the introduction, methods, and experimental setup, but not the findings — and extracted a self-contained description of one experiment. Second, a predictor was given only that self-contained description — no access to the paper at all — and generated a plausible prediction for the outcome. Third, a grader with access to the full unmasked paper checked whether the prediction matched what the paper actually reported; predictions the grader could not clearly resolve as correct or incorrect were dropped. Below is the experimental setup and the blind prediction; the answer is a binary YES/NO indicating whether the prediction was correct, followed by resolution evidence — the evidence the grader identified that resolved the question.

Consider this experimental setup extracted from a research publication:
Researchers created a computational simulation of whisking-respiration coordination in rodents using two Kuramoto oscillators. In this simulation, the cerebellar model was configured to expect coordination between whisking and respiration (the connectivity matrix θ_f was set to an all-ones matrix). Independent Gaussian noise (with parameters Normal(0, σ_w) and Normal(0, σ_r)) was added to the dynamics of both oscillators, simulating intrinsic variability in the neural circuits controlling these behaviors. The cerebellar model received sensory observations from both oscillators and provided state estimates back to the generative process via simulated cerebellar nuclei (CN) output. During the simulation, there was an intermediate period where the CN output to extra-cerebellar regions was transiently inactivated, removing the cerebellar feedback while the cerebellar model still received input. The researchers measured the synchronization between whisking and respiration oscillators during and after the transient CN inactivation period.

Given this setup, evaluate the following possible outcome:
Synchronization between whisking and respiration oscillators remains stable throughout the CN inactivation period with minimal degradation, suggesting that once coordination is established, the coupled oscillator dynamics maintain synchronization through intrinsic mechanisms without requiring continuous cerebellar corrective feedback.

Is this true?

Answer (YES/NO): NO